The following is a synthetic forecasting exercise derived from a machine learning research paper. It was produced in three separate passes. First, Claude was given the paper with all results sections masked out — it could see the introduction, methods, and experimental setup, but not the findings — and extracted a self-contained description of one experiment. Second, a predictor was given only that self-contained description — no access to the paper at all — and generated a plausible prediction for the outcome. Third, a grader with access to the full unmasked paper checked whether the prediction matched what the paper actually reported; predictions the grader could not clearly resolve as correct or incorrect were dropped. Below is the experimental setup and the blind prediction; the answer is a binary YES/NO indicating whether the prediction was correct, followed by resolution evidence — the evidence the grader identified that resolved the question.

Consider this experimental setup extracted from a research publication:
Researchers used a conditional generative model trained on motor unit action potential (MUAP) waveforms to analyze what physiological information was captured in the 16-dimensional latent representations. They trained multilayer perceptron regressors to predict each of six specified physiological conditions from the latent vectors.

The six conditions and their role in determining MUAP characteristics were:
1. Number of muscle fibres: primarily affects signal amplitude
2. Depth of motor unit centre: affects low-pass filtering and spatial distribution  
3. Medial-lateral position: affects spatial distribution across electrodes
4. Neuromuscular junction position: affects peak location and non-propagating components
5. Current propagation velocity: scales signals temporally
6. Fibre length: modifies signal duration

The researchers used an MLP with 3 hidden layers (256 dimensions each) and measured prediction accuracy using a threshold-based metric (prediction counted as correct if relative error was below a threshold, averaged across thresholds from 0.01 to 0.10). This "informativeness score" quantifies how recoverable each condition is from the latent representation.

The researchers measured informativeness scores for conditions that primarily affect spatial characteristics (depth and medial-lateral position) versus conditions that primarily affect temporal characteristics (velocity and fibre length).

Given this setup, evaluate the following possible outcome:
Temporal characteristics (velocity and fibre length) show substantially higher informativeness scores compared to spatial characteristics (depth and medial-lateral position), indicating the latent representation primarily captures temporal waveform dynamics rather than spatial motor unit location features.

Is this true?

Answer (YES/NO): NO